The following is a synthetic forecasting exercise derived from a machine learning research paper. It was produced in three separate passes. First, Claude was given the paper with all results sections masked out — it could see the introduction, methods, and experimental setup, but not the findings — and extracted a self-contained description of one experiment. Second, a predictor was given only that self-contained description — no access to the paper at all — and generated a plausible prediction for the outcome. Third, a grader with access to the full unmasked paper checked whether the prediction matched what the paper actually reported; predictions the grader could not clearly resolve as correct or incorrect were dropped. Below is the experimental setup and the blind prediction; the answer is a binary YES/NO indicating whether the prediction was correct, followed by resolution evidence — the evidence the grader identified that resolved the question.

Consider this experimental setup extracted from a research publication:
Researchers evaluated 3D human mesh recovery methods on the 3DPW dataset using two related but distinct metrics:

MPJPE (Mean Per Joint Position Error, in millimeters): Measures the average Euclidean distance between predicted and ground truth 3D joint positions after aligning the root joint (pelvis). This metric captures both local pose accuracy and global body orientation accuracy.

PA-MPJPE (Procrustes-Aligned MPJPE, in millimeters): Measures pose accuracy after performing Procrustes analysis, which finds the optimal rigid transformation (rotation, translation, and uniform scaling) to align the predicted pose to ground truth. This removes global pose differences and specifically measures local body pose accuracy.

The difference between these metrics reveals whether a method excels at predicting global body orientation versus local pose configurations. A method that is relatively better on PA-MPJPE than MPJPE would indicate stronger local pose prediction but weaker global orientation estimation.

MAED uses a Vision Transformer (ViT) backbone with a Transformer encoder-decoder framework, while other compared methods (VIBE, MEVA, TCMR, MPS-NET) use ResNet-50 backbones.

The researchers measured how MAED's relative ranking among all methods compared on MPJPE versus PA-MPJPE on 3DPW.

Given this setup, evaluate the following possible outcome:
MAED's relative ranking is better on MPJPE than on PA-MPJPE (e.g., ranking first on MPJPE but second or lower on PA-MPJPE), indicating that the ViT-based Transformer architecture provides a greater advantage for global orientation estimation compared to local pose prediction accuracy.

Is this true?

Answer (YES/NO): NO